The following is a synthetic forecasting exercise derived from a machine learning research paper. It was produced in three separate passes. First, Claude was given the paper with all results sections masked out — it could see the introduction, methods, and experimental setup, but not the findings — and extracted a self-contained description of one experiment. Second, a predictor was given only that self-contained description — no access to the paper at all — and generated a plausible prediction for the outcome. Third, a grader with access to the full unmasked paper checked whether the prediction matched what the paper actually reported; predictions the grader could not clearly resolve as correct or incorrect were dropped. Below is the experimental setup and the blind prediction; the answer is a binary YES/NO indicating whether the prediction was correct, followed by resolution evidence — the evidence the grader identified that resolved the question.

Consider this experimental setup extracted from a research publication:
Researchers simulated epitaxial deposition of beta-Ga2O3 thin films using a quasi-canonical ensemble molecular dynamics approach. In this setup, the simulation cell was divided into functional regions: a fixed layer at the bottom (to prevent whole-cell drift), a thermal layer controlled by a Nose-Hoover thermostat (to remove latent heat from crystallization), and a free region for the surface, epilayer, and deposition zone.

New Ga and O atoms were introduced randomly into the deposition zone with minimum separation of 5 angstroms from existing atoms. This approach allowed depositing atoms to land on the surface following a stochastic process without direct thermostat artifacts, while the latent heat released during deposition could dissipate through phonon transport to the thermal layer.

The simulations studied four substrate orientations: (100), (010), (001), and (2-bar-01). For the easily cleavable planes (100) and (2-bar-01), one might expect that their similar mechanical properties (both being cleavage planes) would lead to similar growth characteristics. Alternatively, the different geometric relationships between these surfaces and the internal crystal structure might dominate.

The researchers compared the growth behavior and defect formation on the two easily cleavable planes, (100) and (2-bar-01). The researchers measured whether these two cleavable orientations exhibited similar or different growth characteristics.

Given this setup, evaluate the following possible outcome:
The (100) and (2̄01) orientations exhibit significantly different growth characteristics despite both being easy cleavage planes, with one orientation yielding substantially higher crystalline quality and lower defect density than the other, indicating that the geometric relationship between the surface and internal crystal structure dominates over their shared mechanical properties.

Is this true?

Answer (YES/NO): YES